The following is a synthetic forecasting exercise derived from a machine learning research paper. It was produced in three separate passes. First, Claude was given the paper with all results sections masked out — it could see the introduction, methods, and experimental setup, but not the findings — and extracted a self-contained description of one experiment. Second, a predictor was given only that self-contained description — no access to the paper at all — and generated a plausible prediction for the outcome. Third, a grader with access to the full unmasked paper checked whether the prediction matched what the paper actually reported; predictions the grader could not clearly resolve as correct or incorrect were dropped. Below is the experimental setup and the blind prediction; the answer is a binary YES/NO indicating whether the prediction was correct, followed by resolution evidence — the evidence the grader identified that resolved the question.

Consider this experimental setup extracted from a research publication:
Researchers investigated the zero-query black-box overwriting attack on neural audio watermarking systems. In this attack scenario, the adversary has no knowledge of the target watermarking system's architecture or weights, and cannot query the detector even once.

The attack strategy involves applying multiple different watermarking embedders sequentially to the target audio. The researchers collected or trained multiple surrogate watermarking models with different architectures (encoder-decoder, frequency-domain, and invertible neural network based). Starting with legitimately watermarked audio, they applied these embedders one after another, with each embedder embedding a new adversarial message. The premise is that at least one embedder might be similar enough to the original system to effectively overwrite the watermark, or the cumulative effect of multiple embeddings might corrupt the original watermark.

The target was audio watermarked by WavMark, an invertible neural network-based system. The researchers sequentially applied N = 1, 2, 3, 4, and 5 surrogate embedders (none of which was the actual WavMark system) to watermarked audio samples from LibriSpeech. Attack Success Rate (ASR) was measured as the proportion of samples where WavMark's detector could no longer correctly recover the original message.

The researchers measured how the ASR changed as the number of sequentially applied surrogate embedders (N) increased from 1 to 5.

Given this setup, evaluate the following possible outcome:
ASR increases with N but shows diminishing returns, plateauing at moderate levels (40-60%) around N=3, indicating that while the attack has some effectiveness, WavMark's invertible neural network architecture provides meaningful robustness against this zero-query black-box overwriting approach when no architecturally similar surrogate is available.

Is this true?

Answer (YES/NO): NO